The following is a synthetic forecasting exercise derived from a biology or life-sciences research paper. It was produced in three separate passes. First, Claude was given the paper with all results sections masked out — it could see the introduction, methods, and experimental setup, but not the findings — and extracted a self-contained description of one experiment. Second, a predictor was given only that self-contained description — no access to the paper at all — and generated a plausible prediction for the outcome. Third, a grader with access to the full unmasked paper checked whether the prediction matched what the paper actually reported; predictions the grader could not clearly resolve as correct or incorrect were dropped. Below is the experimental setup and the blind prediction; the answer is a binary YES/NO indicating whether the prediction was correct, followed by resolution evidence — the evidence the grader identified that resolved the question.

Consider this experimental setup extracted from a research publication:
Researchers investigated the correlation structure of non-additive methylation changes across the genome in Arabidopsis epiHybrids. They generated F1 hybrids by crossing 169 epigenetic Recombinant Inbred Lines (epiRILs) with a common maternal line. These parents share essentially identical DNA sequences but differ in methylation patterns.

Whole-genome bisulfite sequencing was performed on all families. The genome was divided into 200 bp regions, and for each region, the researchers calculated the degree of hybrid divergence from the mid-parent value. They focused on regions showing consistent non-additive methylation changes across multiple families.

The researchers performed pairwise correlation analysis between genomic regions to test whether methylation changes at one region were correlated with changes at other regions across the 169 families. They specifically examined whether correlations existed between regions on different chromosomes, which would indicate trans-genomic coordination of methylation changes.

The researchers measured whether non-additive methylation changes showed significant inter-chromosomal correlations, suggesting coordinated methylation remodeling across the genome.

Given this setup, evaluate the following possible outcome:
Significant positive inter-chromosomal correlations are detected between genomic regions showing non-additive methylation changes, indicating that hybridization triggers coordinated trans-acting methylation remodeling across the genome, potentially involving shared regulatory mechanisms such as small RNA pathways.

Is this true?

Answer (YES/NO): YES